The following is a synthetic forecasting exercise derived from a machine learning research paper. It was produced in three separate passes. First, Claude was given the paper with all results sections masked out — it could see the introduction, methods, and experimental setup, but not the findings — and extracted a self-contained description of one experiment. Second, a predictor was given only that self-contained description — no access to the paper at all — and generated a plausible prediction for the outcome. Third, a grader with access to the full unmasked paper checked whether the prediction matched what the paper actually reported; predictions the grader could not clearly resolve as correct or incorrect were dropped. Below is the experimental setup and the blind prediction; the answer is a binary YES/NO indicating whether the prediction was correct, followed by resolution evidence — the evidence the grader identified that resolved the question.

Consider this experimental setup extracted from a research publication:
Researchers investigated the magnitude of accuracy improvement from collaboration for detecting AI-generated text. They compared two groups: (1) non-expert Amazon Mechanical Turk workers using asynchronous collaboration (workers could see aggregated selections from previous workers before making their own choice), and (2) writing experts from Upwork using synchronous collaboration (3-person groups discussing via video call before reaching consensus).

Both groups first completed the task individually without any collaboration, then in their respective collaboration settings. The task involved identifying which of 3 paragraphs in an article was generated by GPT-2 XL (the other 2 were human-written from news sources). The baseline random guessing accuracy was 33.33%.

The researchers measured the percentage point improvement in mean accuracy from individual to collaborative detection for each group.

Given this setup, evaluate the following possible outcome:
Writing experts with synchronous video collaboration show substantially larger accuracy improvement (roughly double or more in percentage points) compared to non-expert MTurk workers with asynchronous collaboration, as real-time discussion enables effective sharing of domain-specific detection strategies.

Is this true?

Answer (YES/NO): YES